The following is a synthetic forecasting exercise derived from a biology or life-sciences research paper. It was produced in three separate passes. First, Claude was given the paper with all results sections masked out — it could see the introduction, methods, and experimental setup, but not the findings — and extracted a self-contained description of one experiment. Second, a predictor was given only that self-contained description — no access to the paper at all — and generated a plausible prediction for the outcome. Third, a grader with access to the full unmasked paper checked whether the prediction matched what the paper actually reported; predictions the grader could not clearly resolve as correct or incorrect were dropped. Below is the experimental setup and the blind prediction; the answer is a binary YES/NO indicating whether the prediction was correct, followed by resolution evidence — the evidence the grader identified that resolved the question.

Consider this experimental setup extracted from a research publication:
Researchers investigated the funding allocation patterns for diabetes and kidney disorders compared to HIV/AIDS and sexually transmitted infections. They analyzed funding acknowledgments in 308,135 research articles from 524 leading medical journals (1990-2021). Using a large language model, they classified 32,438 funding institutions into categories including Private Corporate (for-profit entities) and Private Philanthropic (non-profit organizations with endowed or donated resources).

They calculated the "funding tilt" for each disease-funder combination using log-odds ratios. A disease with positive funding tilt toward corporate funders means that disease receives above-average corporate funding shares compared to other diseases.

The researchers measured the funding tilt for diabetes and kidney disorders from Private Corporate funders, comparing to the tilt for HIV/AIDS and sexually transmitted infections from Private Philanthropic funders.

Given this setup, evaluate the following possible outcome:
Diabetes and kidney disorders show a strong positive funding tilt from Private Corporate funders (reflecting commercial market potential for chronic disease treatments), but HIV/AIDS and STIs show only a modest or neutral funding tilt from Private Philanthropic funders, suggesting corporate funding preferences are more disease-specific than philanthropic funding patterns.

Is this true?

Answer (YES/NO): NO